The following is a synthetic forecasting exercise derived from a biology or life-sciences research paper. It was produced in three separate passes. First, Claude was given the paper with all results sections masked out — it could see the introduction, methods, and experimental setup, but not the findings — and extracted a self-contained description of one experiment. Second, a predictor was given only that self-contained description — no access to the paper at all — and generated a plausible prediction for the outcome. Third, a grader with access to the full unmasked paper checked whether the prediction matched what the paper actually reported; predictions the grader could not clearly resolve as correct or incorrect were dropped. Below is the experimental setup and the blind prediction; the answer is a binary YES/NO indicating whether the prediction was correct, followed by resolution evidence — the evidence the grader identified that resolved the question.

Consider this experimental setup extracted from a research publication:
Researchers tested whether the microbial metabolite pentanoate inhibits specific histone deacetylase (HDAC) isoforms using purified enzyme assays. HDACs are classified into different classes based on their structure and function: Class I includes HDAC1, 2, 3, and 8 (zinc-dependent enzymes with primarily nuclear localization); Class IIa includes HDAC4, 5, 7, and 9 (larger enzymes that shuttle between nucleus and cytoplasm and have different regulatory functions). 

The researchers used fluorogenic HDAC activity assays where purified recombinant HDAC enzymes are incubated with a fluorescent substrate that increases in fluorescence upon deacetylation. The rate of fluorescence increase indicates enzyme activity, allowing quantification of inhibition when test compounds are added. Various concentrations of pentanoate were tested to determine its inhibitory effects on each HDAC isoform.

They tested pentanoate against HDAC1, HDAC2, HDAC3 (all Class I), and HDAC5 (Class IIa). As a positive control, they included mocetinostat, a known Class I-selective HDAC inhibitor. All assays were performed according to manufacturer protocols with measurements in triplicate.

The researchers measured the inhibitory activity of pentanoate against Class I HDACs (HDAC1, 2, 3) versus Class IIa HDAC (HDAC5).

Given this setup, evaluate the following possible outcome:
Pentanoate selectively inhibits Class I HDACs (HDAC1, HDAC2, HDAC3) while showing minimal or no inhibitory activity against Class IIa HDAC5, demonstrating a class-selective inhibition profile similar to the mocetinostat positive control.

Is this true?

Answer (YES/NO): YES